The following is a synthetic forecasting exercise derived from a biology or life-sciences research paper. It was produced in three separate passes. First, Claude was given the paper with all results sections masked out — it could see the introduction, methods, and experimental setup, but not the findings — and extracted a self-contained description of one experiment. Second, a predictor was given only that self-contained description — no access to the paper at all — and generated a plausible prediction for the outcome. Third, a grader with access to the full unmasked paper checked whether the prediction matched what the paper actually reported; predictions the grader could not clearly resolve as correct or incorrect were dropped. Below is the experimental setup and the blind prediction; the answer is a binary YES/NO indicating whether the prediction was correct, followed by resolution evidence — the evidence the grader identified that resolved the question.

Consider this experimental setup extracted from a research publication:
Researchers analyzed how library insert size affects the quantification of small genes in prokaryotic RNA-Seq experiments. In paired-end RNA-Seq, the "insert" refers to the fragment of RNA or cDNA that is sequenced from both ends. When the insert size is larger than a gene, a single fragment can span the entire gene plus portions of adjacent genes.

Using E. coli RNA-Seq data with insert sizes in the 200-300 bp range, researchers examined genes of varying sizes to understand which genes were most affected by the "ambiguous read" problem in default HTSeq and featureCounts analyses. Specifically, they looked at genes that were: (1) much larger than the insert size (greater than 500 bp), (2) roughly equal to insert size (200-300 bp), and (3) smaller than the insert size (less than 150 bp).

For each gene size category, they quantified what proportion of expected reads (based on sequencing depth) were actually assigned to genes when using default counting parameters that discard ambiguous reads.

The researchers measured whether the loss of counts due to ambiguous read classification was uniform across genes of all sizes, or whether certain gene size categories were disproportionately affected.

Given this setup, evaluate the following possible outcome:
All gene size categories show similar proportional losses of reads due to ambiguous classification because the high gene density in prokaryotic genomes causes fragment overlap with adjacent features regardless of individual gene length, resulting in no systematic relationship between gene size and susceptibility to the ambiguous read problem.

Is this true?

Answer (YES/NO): NO